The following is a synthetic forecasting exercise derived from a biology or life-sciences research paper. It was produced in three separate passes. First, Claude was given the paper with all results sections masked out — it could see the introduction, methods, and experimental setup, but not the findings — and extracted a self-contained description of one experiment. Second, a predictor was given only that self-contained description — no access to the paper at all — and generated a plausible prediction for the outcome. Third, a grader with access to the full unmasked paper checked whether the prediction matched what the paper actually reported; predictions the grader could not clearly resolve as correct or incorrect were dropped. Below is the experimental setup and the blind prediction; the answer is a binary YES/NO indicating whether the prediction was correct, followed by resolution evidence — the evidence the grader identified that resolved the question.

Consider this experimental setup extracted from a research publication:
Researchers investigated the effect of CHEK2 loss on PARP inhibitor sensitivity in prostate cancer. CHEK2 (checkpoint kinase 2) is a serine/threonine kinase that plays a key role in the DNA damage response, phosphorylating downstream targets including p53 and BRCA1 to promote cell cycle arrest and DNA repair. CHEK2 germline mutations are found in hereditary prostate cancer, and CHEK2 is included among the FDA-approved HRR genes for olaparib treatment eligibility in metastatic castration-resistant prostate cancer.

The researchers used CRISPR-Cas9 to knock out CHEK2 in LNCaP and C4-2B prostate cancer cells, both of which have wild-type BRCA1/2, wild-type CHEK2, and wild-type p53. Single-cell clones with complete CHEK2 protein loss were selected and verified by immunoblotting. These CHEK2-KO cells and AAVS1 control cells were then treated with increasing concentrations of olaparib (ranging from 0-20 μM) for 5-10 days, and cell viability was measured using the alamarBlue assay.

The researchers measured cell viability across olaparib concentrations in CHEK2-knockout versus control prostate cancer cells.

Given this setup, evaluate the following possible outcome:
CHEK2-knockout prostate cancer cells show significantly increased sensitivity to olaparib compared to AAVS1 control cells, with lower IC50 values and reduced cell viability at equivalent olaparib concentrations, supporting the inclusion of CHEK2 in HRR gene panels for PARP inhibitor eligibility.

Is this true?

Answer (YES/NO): NO